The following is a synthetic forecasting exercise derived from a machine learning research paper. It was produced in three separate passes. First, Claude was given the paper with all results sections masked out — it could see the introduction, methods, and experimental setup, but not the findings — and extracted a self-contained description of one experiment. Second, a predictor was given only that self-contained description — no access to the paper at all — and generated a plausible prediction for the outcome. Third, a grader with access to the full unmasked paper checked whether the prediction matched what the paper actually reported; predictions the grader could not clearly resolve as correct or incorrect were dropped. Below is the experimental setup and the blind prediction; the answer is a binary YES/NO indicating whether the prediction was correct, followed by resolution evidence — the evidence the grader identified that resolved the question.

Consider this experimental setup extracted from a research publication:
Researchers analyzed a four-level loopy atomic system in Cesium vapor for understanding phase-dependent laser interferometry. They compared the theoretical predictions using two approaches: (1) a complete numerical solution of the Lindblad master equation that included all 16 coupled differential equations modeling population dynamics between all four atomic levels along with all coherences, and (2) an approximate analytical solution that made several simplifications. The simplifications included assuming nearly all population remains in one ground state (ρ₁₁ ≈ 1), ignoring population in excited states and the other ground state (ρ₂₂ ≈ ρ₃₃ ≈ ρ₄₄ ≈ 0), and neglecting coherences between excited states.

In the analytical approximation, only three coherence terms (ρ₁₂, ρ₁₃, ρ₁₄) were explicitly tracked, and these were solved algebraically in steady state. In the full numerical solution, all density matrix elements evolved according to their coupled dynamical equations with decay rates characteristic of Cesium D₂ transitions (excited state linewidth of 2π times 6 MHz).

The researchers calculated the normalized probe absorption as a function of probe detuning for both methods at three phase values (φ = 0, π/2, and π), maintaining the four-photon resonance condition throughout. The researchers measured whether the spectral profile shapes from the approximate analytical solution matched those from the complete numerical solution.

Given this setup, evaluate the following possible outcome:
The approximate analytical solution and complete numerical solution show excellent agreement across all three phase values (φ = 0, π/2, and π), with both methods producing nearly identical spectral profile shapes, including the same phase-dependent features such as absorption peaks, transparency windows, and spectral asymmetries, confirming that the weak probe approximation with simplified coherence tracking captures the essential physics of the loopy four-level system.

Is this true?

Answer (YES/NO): NO